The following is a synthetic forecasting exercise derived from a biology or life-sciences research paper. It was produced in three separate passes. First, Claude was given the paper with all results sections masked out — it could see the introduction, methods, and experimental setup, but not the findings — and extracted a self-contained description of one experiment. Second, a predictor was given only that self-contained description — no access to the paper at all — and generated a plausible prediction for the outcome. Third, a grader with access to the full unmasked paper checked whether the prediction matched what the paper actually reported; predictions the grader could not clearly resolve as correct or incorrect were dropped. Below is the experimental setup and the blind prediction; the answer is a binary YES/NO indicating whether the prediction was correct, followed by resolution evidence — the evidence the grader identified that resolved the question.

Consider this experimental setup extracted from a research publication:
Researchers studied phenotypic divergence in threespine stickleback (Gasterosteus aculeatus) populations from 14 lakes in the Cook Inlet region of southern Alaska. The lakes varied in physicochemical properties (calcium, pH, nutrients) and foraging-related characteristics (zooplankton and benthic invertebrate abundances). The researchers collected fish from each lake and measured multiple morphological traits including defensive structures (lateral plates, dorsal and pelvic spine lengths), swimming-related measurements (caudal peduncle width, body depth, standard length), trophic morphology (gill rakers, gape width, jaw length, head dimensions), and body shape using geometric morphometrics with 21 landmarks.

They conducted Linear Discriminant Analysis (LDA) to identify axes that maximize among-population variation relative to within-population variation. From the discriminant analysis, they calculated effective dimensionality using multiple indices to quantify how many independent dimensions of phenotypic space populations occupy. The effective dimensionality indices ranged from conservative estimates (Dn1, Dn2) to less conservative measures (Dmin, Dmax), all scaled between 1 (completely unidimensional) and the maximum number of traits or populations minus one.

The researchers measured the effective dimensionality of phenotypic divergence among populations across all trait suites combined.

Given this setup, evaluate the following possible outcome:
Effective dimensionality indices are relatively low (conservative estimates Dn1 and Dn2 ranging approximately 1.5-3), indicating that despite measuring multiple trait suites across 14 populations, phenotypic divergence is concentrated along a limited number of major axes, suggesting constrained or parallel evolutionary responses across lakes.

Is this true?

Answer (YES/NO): NO